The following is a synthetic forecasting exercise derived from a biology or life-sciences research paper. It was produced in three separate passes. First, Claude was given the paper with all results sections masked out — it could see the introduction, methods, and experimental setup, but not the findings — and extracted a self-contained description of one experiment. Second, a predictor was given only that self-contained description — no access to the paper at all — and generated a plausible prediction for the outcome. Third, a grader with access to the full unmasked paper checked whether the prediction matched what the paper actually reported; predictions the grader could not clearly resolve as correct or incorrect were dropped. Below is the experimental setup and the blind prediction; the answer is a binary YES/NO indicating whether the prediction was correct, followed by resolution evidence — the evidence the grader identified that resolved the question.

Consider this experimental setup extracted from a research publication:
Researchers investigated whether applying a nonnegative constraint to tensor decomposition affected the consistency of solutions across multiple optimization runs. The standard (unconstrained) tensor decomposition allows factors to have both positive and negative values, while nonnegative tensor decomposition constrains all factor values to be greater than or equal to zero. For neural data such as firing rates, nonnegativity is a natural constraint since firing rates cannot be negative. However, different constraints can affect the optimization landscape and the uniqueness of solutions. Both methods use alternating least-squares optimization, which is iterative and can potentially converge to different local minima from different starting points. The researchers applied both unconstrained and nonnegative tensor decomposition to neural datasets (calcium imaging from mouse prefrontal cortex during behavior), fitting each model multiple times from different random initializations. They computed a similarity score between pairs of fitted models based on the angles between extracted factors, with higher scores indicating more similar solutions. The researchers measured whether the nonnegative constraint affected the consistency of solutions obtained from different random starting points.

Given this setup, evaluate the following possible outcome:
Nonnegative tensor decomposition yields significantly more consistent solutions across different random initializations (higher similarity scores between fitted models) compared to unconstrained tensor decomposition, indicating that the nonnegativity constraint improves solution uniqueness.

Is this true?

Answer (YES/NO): YES